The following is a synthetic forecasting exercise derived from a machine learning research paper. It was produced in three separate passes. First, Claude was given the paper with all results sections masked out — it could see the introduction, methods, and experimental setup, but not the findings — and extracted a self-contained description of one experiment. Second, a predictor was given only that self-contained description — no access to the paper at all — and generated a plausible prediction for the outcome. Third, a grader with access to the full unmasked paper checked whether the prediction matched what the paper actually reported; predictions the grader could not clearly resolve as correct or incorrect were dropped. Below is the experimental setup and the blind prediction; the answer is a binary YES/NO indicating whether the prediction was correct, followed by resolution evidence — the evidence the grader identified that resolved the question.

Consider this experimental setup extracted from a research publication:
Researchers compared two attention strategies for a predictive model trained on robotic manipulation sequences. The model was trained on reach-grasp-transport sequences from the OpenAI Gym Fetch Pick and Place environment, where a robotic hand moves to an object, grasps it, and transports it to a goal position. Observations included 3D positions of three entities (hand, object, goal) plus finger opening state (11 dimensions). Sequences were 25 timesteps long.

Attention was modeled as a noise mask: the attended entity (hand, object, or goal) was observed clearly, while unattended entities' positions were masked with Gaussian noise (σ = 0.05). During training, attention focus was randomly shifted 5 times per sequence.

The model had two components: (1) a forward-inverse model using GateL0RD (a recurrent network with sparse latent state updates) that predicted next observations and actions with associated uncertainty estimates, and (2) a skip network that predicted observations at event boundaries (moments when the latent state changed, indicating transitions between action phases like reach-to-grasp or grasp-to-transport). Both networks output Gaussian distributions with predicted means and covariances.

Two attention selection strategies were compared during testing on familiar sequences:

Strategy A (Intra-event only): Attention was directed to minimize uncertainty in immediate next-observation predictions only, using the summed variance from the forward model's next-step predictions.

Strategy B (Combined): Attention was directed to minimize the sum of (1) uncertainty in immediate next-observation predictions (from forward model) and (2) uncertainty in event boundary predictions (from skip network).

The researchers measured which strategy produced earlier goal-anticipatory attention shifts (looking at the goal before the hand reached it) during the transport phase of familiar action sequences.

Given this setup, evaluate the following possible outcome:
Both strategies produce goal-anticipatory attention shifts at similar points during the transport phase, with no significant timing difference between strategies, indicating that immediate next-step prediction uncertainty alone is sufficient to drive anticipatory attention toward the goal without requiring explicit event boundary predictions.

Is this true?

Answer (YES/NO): NO